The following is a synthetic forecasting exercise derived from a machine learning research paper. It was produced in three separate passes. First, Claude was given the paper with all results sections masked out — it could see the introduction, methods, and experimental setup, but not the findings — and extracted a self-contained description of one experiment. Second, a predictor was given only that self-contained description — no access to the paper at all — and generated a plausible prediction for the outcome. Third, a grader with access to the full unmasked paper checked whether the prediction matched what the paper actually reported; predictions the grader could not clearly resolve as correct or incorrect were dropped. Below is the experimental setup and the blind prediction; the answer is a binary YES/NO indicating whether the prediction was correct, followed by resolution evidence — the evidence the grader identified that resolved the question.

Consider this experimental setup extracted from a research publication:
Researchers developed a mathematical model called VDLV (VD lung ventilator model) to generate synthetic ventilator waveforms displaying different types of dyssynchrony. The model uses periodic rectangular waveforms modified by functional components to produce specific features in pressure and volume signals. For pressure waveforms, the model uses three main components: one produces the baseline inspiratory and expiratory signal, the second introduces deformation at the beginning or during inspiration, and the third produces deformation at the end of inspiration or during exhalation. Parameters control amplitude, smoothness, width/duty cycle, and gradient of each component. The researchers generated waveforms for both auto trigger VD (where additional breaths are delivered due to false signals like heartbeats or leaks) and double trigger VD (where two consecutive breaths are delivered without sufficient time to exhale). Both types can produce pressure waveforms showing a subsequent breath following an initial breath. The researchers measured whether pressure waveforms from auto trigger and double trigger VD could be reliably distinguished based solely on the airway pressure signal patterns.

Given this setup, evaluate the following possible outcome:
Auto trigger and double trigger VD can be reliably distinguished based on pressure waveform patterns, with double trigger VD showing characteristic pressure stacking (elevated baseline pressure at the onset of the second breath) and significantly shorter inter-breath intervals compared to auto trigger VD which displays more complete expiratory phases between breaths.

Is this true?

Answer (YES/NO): NO